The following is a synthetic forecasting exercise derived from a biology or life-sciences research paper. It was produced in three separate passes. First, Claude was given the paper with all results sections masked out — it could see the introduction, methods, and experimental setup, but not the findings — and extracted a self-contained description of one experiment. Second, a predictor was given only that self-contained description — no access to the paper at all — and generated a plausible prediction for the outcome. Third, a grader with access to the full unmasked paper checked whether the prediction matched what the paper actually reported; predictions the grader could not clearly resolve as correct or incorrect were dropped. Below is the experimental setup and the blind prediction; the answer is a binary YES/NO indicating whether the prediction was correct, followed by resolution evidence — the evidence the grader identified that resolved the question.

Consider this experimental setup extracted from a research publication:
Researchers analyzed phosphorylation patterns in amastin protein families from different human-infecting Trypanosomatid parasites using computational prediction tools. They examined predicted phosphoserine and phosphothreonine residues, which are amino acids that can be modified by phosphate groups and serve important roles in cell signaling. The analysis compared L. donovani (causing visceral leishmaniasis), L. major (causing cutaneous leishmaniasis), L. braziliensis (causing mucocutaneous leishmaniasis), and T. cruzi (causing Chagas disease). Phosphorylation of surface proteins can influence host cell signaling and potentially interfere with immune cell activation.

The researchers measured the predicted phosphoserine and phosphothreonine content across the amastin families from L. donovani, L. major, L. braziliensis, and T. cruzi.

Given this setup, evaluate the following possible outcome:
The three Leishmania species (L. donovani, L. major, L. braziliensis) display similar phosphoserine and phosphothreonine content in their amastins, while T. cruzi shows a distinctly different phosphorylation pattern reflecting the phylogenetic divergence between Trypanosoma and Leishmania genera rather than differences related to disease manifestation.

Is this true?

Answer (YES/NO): NO